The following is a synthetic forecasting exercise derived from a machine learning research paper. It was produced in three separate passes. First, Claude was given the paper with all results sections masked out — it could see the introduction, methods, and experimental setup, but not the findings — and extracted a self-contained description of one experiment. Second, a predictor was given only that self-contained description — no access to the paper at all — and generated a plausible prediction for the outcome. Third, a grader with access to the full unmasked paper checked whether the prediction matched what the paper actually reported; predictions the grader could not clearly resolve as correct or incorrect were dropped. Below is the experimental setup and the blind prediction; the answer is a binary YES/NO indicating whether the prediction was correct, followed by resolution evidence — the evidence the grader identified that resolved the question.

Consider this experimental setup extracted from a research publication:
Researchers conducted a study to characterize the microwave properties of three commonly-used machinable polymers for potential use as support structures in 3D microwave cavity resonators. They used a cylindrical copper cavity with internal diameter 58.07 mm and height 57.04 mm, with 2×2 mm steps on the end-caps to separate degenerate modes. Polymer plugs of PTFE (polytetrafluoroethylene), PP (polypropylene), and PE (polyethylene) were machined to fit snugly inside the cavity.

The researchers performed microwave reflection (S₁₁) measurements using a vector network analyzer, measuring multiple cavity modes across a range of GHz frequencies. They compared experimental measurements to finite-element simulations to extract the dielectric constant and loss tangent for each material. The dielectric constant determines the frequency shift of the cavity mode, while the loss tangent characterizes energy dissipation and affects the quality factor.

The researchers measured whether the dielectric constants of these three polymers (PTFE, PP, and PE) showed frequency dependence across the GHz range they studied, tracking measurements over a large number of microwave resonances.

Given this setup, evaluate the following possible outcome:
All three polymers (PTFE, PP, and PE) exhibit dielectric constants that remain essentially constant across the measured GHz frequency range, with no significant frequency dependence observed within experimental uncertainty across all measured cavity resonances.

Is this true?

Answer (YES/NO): NO